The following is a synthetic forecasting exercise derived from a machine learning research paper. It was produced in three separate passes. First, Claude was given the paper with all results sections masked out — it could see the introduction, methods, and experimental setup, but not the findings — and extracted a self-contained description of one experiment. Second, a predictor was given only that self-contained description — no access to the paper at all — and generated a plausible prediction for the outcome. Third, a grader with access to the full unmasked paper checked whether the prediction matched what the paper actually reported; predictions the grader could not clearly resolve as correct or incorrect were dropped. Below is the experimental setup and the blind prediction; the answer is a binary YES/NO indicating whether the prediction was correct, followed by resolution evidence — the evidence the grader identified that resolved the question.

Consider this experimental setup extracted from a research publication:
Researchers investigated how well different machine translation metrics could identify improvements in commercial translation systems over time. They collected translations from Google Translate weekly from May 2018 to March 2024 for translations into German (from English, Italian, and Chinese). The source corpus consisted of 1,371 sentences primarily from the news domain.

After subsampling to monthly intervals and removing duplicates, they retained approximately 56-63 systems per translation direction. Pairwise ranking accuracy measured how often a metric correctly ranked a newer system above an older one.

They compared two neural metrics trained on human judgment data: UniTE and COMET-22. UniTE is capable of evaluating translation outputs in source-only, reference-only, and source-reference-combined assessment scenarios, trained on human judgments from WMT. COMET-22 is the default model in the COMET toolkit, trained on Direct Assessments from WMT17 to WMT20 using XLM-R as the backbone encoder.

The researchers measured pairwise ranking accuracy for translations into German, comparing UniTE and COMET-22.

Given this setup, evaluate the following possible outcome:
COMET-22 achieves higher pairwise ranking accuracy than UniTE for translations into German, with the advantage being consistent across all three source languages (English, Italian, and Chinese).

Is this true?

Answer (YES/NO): NO